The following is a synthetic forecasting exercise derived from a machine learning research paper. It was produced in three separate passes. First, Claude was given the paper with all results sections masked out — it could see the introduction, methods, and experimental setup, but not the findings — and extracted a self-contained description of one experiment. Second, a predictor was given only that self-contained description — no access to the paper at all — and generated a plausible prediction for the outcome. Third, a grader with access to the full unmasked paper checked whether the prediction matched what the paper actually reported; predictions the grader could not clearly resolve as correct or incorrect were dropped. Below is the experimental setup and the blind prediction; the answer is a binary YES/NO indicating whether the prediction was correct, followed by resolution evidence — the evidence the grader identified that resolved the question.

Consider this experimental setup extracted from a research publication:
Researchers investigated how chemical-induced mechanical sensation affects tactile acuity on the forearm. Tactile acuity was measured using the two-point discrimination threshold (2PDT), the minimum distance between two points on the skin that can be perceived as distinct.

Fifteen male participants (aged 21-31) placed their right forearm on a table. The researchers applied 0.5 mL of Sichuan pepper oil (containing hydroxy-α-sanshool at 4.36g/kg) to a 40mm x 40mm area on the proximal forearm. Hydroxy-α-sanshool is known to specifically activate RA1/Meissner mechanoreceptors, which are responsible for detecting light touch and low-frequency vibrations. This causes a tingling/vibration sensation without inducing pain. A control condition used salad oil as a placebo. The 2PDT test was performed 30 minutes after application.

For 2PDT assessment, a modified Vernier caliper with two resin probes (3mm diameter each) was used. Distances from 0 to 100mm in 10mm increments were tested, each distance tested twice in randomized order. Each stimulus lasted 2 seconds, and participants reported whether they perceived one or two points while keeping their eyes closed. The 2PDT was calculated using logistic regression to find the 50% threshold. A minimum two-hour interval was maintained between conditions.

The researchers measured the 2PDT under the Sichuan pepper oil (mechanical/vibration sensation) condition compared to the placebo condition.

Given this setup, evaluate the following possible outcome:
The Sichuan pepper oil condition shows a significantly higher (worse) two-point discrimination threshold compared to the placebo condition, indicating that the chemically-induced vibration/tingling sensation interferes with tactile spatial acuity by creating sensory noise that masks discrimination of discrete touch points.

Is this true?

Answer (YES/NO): YES